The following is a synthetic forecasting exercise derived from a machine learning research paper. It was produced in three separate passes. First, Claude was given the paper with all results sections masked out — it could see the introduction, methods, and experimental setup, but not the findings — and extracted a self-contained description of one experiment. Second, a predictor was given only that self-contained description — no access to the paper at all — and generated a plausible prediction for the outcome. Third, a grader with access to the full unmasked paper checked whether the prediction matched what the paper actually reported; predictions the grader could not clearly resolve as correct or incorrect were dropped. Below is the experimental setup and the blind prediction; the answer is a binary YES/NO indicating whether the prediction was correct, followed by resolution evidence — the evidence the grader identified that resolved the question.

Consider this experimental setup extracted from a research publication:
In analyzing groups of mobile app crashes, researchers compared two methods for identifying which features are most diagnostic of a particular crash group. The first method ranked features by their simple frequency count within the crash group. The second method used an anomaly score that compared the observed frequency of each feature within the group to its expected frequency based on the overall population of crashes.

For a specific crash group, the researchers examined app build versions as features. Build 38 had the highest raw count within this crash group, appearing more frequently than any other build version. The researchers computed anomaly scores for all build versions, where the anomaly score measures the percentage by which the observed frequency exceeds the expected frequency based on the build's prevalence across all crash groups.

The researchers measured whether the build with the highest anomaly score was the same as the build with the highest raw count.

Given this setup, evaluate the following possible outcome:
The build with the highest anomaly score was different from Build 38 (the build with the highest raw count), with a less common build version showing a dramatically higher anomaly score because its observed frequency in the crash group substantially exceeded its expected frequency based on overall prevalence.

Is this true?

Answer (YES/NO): YES